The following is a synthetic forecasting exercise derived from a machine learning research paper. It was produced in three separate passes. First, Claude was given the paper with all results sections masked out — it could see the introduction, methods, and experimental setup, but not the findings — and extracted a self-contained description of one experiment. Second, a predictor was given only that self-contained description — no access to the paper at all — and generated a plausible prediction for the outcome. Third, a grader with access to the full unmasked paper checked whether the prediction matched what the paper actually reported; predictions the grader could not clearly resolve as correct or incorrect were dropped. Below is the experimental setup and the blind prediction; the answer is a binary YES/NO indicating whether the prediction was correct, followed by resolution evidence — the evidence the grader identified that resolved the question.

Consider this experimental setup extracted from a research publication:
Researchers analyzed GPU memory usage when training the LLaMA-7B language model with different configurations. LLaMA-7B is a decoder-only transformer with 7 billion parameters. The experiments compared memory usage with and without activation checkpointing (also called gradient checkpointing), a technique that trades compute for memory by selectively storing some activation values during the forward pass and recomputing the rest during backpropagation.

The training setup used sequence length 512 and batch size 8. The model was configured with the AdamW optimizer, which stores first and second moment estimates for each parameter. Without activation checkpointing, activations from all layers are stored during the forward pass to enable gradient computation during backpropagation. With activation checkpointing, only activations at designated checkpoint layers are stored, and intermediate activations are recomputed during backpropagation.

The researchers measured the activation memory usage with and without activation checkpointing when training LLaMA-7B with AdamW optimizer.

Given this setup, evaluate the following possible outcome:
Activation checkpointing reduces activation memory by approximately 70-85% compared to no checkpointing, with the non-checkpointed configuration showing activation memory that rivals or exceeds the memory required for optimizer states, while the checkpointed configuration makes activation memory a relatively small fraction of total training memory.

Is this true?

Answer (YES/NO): NO